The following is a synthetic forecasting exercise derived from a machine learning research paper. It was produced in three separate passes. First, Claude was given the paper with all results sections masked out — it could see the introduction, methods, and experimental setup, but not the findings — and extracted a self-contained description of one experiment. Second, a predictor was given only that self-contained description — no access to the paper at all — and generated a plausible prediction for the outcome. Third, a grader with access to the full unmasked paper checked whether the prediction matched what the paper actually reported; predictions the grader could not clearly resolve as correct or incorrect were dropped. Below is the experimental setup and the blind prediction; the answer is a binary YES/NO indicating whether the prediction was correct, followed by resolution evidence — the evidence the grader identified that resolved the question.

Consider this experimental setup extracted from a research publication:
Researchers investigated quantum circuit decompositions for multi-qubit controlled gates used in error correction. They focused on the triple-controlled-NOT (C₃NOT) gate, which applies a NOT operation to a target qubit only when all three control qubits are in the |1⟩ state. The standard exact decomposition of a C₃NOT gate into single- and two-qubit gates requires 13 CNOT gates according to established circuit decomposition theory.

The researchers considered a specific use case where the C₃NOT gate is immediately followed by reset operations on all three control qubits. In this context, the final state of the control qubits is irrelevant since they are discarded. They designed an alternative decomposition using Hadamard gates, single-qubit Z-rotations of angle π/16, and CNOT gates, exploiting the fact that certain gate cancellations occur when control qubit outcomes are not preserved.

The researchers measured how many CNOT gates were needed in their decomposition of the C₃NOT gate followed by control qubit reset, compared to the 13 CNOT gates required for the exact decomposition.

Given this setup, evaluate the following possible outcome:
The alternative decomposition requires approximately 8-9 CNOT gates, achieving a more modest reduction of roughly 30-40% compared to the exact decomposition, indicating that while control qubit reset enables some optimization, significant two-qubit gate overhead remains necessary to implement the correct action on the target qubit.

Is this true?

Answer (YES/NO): YES